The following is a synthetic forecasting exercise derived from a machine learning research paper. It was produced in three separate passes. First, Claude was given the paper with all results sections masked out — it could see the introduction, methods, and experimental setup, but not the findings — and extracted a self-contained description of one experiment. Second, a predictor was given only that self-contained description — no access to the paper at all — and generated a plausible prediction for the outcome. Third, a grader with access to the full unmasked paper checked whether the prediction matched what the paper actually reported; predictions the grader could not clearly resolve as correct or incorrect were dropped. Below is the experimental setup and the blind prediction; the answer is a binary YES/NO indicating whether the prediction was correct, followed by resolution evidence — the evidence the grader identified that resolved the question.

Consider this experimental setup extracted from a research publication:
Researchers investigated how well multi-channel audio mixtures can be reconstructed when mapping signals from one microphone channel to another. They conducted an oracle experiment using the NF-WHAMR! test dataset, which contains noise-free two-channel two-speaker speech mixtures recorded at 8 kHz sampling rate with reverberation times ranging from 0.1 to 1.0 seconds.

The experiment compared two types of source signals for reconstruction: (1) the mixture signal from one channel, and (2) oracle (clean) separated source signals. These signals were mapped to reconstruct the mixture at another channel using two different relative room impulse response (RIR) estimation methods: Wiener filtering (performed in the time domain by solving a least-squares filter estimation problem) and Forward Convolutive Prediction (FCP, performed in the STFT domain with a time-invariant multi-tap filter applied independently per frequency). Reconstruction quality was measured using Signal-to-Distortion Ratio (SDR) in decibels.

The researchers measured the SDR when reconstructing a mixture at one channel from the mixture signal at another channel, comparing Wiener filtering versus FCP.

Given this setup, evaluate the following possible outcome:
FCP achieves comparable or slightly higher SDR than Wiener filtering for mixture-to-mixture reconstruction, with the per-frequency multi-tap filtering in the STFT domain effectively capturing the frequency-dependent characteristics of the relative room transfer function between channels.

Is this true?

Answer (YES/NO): YES